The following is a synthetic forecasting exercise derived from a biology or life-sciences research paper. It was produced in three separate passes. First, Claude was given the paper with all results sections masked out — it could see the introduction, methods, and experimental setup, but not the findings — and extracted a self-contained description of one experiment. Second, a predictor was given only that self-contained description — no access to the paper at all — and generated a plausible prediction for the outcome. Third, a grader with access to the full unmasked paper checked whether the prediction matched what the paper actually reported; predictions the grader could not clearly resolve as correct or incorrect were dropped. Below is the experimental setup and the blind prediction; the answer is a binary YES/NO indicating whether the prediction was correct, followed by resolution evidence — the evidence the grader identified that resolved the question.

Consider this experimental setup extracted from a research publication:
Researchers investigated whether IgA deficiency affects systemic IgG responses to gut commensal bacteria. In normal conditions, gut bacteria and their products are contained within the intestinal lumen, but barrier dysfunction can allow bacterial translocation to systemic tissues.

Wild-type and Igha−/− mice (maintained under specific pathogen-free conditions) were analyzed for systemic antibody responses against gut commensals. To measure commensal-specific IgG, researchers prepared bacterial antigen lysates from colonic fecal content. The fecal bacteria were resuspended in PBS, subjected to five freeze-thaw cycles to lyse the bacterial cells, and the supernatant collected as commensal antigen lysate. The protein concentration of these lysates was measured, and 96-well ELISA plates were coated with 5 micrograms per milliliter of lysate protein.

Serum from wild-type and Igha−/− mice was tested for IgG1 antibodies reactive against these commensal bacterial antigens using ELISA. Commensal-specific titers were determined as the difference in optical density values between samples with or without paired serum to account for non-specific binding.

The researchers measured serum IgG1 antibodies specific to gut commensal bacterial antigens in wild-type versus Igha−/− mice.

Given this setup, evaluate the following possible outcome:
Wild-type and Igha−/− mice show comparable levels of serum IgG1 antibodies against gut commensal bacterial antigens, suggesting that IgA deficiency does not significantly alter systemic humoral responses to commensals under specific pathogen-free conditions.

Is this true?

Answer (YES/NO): NO